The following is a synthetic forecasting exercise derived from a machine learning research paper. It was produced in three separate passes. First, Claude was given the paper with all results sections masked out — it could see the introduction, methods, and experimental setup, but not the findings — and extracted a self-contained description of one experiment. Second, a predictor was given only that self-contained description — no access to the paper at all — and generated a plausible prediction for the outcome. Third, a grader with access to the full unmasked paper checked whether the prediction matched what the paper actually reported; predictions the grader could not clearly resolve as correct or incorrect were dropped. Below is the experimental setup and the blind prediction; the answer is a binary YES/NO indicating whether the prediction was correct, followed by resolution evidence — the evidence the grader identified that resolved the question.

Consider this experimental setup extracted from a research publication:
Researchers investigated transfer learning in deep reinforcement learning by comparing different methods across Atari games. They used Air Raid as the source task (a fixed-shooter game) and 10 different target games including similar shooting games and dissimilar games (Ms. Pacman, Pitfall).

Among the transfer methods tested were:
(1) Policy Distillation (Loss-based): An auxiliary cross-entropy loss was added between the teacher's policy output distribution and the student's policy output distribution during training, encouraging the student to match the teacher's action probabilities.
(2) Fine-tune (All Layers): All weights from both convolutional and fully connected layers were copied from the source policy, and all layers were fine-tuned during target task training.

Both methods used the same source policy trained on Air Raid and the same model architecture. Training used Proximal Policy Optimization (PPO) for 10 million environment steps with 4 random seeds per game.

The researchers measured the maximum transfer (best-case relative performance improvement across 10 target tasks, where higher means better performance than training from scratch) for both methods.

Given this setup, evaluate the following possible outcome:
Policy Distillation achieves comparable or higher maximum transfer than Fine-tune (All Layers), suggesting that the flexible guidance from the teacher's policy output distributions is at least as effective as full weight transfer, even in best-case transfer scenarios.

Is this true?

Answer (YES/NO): NO